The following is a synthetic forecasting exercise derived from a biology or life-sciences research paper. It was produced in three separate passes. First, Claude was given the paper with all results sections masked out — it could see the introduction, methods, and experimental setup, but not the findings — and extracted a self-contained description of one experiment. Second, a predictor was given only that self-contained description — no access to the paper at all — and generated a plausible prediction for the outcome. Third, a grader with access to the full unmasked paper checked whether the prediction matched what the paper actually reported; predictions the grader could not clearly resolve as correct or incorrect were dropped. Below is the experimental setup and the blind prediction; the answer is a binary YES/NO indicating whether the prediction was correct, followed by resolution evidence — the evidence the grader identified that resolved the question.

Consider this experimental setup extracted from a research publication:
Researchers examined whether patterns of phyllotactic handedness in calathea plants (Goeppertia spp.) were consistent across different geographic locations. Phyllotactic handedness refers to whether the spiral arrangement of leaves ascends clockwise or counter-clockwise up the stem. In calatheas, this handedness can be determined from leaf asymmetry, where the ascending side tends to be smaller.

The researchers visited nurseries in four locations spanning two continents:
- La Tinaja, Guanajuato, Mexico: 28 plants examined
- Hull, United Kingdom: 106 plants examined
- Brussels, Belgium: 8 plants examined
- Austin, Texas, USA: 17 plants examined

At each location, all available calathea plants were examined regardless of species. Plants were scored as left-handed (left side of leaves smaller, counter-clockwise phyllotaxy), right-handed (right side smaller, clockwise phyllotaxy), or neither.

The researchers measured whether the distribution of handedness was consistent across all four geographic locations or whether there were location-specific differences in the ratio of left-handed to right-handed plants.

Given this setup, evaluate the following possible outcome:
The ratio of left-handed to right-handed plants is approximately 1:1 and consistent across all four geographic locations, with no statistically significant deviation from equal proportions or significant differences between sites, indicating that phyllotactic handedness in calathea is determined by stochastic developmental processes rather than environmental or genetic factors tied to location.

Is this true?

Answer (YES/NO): NO